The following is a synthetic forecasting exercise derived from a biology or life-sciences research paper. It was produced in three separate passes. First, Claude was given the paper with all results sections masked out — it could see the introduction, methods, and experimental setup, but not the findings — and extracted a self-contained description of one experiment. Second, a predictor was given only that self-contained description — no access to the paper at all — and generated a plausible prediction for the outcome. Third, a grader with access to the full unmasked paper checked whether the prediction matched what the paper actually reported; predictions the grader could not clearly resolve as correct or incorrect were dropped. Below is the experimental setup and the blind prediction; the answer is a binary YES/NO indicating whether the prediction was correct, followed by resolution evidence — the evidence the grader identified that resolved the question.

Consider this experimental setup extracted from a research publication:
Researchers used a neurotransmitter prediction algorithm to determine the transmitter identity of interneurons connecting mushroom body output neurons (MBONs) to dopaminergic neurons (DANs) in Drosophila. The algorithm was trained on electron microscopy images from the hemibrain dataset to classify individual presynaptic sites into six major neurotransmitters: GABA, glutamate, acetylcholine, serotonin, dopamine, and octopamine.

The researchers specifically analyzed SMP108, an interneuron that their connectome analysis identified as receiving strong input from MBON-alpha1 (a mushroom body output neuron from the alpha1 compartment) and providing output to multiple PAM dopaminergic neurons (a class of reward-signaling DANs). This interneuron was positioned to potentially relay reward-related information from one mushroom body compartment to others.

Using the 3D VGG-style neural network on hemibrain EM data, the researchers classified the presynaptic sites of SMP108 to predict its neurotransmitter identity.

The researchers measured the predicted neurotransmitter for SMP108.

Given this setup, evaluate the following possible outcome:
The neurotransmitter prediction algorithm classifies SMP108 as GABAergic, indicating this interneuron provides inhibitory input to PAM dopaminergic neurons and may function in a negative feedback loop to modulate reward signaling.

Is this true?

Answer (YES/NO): NO